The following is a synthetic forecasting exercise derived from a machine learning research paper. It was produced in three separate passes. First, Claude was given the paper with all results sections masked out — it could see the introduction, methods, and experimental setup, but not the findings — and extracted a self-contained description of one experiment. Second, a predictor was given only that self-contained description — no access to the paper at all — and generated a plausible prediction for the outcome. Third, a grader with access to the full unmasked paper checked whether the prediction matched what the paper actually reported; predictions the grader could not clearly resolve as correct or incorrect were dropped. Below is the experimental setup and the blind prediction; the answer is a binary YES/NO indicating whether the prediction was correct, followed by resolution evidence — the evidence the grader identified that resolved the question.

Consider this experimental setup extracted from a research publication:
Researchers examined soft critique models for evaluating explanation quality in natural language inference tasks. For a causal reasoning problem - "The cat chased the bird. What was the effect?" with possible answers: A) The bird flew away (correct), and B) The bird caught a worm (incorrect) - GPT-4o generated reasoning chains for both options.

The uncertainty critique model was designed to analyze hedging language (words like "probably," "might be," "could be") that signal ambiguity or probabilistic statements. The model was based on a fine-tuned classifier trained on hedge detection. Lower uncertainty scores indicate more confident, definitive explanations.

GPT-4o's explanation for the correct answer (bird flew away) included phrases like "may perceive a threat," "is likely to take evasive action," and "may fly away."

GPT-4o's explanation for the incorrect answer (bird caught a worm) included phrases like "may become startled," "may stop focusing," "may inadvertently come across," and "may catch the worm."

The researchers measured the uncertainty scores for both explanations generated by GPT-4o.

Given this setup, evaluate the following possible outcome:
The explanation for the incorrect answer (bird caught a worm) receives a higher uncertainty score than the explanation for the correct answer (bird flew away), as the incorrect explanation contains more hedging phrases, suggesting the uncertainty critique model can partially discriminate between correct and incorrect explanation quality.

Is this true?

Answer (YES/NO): YES